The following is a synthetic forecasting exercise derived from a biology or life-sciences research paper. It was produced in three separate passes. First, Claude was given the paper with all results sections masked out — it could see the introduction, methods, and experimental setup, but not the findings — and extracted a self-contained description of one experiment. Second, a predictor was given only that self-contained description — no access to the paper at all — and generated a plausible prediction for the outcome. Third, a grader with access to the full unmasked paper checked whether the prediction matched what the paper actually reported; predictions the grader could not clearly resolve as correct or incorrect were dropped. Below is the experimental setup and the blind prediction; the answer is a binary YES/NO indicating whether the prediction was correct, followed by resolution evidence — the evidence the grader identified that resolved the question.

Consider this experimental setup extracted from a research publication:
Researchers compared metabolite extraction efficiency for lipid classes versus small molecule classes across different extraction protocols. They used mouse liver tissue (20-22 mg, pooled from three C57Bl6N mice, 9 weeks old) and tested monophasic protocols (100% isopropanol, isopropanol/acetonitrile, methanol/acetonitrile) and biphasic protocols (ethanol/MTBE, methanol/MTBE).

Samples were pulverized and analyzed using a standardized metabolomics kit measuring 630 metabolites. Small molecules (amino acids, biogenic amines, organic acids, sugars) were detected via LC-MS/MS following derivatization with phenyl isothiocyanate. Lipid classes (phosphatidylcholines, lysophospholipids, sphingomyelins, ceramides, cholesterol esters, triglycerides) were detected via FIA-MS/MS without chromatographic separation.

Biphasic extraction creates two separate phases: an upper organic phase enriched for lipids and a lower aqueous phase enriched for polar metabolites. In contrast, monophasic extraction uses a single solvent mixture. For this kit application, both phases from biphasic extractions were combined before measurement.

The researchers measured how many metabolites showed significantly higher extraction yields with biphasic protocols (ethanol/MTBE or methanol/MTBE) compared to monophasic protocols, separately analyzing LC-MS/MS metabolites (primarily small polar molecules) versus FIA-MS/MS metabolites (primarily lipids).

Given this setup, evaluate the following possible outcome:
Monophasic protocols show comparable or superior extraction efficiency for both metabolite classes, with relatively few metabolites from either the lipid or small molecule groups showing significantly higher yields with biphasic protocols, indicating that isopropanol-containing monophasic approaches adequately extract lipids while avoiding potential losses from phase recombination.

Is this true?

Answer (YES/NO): NO